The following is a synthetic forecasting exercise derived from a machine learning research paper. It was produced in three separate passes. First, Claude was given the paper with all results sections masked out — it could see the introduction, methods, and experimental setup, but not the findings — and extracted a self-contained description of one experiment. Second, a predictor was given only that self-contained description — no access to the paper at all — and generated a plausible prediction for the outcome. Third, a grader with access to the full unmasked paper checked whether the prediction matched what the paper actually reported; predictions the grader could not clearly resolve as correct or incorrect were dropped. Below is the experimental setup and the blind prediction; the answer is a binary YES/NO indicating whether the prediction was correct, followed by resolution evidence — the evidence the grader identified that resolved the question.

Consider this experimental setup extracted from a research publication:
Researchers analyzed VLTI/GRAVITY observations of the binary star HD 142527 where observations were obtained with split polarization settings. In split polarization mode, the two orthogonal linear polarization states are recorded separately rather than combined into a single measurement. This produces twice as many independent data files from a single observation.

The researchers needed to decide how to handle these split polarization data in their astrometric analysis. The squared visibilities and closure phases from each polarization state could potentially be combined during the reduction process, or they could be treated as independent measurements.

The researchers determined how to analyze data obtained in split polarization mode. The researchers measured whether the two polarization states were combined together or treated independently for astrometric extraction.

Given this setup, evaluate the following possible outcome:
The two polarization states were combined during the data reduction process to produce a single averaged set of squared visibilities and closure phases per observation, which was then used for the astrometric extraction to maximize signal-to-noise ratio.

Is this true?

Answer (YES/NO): NO